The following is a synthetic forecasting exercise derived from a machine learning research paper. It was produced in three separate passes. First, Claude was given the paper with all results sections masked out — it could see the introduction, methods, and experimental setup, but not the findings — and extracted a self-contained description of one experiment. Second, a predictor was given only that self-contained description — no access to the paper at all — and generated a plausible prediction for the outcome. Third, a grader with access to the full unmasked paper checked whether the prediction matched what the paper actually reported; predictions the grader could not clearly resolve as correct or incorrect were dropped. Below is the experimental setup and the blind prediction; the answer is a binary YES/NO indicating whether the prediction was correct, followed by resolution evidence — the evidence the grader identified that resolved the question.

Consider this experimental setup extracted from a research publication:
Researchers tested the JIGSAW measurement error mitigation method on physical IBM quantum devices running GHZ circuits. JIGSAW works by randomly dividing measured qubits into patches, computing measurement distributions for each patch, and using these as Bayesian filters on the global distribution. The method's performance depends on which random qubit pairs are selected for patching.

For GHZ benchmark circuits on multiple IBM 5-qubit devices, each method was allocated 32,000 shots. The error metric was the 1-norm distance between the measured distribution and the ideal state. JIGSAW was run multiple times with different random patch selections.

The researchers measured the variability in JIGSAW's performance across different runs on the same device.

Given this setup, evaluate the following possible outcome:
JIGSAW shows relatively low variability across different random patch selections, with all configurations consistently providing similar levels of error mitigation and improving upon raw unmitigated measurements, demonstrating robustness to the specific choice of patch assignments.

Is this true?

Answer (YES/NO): NO